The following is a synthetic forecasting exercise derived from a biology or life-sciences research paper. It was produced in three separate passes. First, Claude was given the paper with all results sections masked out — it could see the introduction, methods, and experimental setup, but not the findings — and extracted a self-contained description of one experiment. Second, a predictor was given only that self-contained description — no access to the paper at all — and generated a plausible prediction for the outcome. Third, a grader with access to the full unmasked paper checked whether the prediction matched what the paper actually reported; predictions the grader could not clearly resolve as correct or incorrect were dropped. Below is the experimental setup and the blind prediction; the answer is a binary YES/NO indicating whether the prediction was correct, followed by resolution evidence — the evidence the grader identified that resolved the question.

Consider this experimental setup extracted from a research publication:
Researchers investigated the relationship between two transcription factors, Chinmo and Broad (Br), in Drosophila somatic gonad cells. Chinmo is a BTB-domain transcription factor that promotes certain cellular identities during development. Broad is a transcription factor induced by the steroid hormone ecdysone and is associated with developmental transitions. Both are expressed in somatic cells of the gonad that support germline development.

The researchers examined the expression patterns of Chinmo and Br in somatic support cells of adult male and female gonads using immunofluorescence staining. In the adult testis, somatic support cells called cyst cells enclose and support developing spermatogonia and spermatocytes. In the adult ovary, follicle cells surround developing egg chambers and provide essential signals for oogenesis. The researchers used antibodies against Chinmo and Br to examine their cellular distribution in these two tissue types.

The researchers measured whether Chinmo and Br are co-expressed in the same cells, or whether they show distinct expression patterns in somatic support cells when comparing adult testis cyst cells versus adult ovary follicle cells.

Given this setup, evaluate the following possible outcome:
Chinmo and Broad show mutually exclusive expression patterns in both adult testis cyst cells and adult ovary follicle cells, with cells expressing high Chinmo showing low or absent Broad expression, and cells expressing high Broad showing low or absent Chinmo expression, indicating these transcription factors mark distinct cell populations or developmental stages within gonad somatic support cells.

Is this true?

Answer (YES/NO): YES